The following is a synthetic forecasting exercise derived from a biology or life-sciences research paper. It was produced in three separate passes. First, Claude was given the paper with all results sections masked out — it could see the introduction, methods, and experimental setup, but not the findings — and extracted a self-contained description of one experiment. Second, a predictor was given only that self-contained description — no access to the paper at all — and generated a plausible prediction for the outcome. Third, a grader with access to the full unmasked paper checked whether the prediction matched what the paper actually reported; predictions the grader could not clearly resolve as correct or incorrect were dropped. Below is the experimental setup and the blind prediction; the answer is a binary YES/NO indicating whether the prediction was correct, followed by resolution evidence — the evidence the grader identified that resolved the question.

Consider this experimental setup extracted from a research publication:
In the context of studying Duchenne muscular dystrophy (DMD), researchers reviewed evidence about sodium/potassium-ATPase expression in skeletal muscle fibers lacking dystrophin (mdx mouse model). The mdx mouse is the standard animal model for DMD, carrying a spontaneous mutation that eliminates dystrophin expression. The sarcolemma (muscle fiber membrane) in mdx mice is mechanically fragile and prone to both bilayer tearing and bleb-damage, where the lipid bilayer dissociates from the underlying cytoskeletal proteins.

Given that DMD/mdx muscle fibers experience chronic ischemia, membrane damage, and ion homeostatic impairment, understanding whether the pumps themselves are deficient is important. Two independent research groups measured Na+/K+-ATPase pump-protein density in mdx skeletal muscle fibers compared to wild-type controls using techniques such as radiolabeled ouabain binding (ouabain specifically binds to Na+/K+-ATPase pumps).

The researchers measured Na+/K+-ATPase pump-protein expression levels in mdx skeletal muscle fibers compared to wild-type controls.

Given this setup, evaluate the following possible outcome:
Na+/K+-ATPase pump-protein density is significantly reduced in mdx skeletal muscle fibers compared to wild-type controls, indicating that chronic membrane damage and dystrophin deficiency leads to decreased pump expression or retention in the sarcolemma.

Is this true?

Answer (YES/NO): NO